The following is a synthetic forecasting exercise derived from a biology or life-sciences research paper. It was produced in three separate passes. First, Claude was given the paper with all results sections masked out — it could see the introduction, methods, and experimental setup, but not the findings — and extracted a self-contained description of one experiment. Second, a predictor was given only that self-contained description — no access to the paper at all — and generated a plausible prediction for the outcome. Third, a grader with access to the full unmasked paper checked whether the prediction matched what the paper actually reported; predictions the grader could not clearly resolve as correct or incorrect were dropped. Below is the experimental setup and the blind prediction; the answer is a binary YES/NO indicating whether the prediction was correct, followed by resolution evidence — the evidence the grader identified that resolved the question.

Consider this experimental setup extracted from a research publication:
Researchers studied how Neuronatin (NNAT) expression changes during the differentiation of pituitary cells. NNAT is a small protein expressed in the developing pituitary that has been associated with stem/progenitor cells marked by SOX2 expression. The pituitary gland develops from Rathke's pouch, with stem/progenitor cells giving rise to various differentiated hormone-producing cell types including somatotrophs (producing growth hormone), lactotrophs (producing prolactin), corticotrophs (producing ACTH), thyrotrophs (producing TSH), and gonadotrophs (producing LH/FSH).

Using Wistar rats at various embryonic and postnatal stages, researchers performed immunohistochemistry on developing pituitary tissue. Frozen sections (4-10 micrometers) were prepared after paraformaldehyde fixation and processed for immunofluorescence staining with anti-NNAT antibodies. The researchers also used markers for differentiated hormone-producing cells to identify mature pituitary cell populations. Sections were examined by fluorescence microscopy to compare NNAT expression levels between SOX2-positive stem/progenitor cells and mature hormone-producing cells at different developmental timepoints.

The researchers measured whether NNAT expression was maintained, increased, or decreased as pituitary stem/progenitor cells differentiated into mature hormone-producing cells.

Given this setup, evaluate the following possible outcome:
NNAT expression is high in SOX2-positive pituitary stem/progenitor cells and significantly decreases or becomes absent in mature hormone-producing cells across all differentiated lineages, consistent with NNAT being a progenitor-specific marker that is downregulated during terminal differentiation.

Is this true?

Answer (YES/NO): YES